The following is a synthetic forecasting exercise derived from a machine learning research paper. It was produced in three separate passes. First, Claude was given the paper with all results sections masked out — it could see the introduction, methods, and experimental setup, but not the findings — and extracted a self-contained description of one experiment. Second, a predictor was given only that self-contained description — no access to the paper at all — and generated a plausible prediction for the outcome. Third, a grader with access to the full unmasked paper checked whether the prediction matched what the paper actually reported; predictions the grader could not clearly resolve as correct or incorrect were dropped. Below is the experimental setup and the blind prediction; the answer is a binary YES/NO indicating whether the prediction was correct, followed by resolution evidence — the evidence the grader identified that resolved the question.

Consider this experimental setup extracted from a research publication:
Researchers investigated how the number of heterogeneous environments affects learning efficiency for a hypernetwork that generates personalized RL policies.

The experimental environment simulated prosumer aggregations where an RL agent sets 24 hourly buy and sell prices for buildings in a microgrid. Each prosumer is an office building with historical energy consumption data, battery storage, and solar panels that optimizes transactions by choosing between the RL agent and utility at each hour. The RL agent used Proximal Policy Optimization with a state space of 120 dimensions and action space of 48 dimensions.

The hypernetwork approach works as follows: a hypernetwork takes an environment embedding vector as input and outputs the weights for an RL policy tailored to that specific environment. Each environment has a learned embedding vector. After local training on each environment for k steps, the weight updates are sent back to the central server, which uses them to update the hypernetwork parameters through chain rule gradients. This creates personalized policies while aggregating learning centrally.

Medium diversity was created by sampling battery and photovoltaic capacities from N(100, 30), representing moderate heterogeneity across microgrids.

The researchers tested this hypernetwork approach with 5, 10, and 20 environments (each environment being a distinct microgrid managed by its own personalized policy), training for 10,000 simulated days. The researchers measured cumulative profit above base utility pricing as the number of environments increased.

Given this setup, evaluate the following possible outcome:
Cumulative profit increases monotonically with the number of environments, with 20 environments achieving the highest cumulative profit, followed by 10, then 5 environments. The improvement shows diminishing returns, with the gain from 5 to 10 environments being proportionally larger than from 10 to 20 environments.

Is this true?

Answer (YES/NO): NO